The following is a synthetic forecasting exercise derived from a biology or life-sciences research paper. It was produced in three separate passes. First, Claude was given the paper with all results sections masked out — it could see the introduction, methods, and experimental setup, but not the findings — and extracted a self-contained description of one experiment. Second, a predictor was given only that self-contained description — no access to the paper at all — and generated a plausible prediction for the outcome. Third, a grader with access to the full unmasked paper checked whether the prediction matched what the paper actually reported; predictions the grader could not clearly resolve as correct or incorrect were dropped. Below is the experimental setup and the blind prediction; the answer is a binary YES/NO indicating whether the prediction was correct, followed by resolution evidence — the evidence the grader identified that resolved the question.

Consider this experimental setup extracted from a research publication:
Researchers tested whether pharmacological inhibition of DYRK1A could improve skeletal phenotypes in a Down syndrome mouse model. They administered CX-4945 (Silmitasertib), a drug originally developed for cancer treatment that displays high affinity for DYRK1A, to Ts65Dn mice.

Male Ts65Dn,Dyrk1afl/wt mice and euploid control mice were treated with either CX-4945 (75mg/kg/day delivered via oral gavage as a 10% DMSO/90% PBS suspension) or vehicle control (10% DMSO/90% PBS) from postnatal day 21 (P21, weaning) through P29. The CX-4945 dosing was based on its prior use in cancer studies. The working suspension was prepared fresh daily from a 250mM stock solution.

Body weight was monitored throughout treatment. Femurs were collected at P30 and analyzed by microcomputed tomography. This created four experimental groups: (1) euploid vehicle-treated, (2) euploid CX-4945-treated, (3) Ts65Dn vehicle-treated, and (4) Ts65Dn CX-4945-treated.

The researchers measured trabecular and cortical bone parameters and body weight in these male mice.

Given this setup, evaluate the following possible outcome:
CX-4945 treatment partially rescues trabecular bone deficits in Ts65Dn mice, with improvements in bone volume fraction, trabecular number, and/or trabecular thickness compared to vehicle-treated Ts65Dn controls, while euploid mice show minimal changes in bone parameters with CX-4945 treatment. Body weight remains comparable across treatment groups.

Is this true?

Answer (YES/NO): NO